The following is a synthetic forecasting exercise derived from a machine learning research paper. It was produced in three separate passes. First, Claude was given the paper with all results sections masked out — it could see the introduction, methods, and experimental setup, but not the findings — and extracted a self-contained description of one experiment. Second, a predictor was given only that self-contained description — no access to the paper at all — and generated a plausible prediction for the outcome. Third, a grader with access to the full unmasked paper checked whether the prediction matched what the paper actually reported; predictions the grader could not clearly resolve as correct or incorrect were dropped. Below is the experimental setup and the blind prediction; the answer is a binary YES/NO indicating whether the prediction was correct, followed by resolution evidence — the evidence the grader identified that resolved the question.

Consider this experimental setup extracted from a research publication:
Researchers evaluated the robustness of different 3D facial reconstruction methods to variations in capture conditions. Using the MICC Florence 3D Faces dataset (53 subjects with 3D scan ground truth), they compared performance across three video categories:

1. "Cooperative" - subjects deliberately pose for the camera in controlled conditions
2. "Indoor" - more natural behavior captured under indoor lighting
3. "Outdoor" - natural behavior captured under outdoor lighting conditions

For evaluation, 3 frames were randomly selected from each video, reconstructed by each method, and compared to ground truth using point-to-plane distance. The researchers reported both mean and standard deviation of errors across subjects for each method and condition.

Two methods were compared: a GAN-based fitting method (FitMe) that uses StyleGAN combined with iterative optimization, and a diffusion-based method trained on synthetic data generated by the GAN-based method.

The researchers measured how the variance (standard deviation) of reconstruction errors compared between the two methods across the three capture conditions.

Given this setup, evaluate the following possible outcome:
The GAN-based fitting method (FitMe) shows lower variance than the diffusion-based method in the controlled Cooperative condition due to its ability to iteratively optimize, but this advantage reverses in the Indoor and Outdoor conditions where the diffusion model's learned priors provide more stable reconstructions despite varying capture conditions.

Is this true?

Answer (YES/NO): NO